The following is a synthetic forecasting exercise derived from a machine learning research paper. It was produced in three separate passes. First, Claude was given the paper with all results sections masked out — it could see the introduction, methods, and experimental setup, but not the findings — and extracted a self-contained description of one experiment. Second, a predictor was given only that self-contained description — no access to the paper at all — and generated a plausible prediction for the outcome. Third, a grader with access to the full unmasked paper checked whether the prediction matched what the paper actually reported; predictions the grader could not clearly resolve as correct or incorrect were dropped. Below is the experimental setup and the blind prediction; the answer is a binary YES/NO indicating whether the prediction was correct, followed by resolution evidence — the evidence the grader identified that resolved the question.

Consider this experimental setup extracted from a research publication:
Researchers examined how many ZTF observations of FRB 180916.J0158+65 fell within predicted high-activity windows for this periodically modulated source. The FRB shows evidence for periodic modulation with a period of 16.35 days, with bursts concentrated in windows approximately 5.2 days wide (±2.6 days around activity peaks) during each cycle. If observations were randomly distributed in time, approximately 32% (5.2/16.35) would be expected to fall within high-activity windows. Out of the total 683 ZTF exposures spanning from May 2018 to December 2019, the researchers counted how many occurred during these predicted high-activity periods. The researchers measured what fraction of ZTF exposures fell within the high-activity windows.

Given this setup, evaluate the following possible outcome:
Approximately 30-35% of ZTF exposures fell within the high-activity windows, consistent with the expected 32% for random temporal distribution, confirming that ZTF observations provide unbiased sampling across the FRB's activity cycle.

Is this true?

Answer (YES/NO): NO